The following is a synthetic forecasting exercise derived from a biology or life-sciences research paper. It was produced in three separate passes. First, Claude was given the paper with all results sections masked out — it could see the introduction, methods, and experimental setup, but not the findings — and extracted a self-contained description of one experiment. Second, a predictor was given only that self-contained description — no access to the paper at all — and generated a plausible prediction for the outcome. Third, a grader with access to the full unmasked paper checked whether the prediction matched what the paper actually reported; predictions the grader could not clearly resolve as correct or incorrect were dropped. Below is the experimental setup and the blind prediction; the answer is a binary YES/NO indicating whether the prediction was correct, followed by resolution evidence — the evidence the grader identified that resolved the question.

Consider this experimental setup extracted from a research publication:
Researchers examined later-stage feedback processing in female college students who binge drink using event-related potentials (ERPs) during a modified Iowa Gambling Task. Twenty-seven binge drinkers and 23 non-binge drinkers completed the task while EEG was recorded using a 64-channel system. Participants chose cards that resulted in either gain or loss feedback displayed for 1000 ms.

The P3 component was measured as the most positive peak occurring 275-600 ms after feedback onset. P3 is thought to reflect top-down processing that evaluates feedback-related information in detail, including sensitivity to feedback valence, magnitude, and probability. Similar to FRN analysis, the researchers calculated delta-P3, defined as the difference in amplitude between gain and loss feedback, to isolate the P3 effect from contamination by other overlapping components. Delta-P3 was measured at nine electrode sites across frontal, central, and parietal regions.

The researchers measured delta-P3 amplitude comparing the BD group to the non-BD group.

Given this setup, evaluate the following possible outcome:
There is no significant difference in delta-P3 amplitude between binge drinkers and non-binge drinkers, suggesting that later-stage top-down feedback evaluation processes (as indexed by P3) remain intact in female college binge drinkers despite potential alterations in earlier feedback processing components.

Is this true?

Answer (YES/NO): YES